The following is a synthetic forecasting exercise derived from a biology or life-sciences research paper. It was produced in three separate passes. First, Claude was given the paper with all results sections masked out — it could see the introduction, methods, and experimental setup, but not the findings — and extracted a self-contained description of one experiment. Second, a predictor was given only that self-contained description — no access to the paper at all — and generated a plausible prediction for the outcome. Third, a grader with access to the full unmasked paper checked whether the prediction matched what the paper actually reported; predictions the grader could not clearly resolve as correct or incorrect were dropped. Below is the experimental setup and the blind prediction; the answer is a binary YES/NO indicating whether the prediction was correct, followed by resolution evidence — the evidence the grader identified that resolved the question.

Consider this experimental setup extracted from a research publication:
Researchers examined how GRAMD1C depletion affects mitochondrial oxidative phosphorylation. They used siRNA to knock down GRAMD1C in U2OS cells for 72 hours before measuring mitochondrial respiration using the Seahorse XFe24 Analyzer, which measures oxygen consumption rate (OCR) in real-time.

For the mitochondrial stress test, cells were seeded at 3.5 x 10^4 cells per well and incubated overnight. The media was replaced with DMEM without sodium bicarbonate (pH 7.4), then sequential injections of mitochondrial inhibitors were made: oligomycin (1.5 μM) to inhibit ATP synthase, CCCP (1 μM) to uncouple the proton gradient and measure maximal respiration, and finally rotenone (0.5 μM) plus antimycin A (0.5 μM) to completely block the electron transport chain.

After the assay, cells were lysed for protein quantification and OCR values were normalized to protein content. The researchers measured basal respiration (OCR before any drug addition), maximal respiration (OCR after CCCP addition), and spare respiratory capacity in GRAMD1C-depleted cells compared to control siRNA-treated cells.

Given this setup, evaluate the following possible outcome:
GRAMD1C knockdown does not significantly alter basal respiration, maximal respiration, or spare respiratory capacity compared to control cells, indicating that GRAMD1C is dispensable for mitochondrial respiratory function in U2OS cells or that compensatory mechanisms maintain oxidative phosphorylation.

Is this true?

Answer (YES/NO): NO